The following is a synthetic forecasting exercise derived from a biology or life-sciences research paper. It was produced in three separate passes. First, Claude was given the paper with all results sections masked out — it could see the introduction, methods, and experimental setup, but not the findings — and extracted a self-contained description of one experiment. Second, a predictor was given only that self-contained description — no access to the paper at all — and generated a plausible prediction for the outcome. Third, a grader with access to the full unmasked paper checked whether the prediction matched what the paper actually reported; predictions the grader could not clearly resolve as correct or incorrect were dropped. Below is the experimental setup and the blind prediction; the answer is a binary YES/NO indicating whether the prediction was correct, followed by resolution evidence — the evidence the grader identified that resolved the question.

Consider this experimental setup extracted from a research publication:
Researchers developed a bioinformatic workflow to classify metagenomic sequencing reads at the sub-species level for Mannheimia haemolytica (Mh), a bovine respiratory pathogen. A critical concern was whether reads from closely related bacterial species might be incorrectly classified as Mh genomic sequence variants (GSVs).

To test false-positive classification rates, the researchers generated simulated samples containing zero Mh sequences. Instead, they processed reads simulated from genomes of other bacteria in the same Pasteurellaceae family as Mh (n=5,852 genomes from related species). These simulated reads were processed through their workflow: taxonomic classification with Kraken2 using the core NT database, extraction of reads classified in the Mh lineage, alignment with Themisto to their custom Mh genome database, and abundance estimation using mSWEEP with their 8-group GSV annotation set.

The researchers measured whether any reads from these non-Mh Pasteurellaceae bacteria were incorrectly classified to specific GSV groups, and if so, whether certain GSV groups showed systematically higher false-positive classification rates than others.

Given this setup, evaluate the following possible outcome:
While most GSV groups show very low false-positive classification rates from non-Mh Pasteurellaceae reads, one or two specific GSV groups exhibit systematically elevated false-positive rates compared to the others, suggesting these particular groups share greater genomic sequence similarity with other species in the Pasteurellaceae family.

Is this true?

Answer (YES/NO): YES